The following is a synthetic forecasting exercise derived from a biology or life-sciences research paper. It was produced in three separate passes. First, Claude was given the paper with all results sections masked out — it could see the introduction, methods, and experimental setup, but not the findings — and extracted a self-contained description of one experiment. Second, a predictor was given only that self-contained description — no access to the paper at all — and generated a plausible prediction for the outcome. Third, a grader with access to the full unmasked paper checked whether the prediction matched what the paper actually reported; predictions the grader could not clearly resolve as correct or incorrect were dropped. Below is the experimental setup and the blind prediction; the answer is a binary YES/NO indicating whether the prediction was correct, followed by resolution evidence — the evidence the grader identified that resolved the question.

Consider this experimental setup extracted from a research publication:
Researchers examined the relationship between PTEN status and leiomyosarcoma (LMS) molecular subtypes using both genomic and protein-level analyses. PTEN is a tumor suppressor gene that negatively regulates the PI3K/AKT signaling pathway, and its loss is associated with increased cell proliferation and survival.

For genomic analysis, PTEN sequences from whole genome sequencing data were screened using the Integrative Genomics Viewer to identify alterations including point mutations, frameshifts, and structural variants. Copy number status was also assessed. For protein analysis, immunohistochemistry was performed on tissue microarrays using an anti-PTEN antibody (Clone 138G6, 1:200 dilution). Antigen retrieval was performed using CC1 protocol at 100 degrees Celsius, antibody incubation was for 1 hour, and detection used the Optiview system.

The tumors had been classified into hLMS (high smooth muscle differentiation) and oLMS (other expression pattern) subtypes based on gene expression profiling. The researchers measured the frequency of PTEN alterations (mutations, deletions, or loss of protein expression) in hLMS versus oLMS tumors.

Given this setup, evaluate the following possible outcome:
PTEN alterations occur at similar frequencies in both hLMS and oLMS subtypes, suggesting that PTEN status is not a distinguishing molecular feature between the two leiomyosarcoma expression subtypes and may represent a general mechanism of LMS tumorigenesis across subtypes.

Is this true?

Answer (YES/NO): NO